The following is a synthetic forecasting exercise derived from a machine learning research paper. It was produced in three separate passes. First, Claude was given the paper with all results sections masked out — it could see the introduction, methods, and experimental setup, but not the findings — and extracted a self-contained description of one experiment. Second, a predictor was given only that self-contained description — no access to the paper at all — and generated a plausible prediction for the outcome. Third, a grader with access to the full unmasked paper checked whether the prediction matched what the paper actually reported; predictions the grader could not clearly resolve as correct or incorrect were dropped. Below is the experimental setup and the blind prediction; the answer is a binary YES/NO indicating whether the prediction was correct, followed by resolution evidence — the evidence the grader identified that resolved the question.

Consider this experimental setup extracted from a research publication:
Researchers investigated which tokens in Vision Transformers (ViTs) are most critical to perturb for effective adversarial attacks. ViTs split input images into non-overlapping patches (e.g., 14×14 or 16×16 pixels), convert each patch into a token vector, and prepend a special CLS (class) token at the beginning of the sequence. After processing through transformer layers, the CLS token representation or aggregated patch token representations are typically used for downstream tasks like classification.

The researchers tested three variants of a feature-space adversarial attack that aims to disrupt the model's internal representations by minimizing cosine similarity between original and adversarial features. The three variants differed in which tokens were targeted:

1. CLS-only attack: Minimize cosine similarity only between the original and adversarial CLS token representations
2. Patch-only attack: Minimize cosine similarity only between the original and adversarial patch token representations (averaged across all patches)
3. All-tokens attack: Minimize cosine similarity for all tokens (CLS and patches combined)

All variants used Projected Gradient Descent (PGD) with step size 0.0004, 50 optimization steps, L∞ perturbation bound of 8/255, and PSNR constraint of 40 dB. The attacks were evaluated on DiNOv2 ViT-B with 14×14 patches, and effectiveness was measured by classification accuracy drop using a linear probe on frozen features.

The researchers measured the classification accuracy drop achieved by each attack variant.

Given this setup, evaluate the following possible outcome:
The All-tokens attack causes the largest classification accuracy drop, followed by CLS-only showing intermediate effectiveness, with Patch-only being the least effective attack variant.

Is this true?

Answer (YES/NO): NO